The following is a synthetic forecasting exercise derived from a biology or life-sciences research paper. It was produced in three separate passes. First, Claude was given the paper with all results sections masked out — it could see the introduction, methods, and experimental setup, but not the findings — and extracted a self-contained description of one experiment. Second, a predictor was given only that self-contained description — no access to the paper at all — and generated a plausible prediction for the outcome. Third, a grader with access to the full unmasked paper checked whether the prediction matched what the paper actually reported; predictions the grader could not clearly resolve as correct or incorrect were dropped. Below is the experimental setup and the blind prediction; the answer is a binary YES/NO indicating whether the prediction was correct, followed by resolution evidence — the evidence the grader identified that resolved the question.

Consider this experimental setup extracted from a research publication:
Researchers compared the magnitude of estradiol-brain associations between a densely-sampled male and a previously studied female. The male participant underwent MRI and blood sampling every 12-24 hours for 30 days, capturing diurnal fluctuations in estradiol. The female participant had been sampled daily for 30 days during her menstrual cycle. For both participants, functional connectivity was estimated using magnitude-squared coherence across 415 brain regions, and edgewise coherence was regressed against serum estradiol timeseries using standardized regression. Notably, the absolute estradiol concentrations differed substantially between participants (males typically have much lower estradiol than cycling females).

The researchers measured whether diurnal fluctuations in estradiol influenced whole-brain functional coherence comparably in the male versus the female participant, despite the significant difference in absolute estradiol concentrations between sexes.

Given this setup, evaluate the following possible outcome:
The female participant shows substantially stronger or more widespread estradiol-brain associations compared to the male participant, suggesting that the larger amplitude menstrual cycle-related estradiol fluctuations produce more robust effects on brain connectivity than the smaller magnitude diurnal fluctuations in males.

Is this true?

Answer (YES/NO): NO